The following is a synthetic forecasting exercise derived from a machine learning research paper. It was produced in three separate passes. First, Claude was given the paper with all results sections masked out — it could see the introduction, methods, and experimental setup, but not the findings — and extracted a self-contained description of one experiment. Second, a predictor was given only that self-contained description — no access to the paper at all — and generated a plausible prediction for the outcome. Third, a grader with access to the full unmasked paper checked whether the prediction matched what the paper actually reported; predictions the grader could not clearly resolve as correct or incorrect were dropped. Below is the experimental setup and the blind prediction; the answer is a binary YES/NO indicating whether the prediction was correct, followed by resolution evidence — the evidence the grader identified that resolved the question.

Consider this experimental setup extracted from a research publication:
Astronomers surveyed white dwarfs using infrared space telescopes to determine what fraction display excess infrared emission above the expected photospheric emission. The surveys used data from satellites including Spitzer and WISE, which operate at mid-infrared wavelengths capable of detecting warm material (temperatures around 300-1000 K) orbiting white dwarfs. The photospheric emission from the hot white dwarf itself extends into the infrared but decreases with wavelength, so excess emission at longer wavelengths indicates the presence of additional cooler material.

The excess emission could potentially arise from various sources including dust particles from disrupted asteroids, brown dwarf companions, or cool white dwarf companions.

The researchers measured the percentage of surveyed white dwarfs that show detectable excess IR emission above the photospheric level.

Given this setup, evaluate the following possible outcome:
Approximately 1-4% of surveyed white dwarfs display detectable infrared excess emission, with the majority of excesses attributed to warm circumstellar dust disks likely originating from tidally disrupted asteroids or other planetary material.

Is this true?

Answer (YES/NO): YES